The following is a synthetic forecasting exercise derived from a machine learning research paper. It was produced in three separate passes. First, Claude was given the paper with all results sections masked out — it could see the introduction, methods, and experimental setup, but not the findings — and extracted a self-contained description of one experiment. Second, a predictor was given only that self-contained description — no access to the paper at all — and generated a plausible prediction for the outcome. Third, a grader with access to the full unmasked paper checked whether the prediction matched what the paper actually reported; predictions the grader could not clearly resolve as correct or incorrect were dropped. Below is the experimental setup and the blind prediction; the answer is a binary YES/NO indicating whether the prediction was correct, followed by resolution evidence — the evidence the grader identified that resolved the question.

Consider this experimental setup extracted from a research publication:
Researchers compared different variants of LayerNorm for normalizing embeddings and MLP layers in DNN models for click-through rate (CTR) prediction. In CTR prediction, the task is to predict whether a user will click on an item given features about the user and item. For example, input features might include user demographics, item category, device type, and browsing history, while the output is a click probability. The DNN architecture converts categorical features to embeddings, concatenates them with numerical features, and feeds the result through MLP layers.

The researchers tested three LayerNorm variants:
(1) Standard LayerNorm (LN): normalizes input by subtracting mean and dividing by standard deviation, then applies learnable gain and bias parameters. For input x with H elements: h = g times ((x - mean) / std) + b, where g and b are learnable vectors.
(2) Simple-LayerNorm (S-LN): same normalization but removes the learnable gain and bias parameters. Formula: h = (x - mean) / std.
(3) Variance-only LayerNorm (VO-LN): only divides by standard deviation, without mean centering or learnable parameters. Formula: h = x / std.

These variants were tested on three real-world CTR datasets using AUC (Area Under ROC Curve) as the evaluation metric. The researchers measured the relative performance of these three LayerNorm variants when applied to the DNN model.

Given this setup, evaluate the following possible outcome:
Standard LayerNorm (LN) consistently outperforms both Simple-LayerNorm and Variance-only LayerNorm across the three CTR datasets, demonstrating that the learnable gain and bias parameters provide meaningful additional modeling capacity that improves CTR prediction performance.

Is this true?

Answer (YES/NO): NO